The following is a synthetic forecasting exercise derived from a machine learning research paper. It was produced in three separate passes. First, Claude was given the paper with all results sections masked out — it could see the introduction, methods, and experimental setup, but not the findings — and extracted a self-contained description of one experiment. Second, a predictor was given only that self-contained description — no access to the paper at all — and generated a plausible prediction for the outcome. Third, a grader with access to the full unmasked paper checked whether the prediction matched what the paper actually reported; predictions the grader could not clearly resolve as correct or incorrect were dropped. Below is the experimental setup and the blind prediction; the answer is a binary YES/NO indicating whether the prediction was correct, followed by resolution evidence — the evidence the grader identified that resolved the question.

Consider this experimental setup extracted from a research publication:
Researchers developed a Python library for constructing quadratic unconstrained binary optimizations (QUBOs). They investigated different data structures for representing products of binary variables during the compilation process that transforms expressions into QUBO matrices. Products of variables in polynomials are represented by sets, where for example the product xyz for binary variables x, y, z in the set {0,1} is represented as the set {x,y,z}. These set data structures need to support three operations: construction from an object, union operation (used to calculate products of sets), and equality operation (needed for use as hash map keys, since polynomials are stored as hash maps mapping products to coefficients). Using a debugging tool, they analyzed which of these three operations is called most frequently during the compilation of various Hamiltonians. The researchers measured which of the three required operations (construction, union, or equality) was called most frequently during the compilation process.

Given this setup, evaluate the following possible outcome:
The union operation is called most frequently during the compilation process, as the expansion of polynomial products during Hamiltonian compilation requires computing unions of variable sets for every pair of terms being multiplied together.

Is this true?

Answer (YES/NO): NO